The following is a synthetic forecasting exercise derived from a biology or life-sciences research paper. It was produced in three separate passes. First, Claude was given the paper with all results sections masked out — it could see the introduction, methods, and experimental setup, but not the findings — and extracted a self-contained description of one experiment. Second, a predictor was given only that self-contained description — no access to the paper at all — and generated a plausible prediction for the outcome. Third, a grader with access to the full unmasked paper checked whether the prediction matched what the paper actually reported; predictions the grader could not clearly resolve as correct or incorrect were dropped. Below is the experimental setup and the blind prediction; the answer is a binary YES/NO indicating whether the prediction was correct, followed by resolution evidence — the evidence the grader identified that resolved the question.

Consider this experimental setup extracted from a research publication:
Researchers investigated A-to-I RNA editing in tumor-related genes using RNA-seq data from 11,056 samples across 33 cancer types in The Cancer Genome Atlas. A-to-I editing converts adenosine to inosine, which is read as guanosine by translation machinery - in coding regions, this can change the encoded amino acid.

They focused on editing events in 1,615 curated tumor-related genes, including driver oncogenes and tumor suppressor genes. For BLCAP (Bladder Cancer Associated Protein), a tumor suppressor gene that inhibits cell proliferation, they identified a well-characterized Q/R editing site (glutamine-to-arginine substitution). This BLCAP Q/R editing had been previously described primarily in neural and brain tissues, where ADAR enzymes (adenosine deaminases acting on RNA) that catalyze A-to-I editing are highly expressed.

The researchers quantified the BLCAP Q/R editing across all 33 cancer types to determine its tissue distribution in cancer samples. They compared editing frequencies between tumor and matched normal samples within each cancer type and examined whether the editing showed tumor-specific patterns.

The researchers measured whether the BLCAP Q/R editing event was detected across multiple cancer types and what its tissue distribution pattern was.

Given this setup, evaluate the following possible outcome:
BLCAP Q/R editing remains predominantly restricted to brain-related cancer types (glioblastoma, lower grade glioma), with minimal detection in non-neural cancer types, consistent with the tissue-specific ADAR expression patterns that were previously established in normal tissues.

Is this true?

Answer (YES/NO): NO